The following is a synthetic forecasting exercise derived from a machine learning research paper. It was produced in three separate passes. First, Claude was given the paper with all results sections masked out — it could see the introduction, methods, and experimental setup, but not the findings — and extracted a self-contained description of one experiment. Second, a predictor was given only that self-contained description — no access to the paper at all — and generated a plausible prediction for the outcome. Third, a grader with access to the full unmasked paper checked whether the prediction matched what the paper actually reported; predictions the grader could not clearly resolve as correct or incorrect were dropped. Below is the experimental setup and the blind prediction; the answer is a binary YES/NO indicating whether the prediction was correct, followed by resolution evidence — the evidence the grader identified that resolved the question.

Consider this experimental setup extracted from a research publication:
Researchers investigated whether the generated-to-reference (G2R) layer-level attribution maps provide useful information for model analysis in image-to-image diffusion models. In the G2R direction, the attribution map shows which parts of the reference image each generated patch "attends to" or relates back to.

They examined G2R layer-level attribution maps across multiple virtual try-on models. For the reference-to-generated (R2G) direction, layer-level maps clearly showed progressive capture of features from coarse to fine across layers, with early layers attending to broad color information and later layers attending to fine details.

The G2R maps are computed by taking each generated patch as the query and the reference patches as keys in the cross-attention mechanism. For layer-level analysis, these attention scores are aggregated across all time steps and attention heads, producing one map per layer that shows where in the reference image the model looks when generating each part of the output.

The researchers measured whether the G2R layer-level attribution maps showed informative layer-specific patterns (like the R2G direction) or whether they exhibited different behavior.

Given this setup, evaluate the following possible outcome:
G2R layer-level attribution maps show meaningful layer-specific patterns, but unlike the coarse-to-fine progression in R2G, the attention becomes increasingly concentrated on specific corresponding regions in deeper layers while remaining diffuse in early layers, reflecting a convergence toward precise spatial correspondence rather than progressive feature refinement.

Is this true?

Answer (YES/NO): NO